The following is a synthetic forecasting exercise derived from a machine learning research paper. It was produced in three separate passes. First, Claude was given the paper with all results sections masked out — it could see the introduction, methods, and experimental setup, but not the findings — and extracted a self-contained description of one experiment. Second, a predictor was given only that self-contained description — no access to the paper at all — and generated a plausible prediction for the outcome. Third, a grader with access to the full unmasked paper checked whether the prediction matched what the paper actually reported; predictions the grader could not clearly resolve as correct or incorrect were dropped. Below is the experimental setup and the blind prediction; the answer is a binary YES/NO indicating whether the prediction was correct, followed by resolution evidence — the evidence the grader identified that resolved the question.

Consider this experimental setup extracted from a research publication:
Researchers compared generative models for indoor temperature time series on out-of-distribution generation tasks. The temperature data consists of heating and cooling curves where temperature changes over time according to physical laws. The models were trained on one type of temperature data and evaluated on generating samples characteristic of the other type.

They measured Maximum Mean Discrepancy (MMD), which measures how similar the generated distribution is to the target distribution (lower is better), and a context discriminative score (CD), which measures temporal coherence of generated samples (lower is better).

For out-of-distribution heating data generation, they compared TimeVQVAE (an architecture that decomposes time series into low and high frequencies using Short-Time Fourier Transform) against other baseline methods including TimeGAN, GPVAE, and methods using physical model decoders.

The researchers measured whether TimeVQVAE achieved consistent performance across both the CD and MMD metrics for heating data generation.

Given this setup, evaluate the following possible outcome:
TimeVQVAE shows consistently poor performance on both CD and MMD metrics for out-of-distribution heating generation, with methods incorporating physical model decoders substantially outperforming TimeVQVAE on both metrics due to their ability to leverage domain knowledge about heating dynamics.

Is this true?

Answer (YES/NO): NO